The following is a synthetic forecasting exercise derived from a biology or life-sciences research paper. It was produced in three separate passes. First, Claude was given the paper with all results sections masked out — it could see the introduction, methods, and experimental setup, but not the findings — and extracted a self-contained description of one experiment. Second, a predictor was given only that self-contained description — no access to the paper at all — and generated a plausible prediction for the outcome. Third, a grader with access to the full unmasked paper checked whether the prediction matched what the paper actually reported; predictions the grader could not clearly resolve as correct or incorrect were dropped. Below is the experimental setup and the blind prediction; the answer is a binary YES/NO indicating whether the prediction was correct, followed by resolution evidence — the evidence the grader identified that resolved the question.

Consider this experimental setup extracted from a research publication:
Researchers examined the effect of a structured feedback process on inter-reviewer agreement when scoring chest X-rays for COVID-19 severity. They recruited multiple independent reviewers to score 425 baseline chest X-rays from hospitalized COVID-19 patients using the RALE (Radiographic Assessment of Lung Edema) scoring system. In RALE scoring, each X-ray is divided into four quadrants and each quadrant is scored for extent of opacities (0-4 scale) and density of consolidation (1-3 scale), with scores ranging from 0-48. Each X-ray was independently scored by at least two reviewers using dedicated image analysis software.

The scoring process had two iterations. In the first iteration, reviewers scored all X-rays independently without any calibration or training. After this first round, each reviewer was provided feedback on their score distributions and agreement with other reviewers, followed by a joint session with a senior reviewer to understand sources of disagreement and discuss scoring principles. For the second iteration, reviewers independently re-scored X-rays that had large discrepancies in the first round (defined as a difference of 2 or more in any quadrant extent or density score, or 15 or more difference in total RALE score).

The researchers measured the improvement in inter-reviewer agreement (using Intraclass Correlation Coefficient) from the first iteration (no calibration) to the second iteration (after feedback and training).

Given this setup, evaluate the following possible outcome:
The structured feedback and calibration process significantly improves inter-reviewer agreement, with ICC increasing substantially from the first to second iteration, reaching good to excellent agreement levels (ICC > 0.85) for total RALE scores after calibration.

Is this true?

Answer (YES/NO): YES